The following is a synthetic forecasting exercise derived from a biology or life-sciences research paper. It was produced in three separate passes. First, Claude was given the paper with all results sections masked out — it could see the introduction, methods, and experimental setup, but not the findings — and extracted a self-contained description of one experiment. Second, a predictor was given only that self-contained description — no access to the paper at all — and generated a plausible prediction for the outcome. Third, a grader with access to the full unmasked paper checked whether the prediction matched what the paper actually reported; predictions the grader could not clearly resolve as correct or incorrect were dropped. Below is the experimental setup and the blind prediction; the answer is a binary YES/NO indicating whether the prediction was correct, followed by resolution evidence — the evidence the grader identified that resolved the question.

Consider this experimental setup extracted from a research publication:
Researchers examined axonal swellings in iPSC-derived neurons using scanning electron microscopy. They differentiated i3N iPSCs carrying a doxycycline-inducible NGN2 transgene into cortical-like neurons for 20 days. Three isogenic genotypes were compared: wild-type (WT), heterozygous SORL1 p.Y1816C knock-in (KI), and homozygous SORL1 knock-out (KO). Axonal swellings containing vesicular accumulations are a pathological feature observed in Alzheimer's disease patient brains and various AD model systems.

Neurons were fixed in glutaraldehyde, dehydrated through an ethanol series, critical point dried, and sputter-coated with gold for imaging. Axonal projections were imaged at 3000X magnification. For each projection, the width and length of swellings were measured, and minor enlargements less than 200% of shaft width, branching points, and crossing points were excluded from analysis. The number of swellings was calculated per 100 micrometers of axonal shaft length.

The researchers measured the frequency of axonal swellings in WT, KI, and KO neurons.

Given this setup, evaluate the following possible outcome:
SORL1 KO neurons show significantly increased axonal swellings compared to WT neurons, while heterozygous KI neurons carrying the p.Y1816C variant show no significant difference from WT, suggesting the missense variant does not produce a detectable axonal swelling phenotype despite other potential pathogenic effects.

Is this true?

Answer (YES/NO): NO